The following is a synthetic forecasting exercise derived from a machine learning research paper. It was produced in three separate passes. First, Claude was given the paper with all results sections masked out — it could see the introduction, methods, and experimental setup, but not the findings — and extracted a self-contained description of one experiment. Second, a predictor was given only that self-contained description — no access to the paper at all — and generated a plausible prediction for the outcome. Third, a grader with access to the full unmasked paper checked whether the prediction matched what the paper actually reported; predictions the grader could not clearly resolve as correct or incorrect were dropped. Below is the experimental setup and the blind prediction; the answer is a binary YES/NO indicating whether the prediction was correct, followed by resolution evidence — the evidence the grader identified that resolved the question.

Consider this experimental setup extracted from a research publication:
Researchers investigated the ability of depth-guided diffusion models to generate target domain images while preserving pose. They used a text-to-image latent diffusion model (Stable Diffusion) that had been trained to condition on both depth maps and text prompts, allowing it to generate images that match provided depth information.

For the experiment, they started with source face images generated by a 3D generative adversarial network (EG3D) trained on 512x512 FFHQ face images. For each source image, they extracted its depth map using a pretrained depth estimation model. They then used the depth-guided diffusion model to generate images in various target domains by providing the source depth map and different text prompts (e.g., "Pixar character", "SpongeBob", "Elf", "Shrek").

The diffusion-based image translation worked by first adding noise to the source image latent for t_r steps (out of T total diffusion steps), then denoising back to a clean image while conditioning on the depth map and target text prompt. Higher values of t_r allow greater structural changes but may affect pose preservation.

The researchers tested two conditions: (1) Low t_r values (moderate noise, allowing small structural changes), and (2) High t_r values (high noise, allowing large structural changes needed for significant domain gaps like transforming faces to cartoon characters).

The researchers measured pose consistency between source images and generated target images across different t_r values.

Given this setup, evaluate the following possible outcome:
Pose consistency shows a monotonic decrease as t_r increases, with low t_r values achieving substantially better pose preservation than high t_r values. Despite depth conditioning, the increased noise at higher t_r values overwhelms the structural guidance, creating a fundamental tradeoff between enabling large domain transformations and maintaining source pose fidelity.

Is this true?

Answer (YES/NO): NO